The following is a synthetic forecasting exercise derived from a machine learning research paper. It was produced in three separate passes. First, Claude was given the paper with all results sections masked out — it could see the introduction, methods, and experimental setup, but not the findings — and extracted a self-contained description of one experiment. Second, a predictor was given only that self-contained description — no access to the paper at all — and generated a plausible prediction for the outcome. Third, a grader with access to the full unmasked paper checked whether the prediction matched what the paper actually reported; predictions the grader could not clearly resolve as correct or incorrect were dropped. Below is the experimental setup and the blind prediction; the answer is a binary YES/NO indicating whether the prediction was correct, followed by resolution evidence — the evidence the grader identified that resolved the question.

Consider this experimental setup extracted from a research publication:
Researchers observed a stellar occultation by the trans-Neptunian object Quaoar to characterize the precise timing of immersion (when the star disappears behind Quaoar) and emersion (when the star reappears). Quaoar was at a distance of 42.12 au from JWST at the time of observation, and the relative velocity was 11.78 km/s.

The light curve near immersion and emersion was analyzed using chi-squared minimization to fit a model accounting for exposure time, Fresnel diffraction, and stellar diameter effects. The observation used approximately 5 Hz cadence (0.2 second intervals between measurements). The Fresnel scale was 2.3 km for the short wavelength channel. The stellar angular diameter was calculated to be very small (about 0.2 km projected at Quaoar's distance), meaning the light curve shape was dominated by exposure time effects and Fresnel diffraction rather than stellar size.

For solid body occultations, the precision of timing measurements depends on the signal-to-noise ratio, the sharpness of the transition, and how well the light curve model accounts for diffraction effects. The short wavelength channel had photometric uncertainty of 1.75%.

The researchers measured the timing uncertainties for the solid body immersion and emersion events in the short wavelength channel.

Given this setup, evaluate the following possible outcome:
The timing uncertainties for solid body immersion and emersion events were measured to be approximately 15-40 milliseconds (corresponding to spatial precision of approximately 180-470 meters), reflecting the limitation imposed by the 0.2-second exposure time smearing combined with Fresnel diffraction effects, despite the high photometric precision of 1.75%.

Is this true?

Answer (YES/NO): NO